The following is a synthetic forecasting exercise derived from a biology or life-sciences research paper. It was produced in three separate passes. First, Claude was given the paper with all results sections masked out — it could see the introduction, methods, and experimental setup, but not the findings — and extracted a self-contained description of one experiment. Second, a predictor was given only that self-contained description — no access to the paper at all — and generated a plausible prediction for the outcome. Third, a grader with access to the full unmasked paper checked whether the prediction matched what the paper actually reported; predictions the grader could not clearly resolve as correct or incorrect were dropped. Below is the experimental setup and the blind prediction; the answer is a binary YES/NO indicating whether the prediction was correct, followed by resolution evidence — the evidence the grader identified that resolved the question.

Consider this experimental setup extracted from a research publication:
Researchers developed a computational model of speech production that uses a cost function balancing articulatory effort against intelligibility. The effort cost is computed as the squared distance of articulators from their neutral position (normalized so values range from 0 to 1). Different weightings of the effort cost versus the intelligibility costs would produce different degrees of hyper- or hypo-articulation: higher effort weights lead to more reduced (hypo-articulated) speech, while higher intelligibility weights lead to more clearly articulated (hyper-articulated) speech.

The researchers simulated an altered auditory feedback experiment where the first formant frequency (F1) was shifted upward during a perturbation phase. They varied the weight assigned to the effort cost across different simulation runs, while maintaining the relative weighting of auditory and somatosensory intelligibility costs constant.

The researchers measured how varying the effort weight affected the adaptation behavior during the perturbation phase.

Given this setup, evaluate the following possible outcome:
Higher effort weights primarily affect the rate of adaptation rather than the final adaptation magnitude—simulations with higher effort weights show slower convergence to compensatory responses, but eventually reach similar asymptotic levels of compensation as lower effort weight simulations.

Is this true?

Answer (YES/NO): NO